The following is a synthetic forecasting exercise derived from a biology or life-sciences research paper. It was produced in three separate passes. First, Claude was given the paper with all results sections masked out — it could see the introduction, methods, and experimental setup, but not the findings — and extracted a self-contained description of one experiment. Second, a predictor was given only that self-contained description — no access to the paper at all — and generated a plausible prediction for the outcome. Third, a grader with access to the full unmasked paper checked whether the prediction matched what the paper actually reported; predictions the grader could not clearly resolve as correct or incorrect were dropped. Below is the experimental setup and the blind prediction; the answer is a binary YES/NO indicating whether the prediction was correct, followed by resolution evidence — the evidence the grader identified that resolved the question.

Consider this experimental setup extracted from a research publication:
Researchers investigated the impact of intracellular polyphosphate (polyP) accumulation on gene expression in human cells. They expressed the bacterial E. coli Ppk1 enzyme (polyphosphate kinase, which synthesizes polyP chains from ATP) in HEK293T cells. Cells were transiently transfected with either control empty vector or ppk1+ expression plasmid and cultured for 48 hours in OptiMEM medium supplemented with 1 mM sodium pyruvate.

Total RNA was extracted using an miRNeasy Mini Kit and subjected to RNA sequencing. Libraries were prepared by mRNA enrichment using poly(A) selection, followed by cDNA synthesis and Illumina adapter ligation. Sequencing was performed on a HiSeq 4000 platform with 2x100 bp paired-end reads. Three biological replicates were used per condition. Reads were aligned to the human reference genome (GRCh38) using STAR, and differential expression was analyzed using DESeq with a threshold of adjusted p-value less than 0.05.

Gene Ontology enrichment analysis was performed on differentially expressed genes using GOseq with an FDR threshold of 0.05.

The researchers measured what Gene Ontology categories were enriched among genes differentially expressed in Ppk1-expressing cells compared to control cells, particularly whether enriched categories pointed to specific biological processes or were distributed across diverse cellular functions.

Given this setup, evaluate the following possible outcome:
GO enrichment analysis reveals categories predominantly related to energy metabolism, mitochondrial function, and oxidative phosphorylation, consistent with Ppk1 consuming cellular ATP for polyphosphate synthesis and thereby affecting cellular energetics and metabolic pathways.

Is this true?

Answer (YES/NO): NO